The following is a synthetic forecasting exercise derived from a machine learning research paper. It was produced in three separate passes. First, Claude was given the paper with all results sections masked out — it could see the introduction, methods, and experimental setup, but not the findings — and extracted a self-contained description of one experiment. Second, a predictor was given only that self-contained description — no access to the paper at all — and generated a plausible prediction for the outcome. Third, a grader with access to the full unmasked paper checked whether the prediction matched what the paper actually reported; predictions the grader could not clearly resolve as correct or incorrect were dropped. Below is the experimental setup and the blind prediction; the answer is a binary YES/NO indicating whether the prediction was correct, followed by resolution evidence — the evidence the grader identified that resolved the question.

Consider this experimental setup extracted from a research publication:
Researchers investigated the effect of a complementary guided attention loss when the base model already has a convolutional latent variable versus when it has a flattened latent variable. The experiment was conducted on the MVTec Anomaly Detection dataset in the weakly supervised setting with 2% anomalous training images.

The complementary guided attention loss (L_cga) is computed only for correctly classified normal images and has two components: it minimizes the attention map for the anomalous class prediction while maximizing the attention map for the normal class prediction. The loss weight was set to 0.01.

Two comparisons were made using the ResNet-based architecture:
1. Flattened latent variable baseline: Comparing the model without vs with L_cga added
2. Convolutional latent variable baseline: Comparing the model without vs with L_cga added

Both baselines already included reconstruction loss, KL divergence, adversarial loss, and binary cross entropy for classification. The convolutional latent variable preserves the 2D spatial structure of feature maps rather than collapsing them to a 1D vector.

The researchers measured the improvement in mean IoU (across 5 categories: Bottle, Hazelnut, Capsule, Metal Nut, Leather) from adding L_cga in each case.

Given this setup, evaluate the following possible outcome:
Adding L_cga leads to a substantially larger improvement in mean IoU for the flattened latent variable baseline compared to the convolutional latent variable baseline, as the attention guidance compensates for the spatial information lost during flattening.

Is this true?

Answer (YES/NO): NO